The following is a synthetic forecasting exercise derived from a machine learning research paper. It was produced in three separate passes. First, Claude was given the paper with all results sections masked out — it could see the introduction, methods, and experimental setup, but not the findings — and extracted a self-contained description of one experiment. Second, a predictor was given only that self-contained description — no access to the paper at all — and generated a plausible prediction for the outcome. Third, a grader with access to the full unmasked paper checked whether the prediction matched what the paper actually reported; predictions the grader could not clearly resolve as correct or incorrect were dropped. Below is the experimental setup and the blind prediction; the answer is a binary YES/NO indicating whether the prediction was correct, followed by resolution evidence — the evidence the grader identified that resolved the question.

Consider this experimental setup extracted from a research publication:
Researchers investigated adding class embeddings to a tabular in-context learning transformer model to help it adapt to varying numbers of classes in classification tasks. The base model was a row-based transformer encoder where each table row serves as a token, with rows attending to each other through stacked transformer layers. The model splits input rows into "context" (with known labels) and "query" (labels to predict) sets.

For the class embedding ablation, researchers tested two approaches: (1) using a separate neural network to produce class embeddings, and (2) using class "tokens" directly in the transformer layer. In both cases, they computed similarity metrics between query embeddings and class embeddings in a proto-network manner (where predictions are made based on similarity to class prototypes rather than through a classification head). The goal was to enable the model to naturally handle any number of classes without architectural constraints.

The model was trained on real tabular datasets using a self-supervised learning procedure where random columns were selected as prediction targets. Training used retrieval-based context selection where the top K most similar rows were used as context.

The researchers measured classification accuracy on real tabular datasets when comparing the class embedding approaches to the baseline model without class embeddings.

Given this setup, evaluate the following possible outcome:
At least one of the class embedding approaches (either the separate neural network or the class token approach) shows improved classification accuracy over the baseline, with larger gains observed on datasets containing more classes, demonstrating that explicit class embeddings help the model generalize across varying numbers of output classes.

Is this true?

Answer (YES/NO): NO